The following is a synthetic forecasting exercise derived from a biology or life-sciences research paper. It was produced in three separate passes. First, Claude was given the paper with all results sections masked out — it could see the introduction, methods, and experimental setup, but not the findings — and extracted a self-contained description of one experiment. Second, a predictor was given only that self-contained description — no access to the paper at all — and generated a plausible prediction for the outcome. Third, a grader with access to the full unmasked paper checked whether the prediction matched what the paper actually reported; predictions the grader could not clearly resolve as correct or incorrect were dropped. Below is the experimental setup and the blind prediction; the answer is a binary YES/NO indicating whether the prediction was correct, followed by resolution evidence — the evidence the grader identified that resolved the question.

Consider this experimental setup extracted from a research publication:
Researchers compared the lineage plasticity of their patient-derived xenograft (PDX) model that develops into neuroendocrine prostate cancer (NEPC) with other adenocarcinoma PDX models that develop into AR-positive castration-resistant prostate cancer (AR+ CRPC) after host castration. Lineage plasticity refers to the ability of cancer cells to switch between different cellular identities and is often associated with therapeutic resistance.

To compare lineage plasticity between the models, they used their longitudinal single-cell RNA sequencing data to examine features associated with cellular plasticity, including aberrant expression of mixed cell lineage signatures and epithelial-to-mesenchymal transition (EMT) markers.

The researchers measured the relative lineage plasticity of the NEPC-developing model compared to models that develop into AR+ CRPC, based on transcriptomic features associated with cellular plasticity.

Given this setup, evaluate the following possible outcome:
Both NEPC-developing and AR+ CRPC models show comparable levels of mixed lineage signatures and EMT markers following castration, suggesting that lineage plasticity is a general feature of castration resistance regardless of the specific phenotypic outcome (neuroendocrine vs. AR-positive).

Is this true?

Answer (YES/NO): NO